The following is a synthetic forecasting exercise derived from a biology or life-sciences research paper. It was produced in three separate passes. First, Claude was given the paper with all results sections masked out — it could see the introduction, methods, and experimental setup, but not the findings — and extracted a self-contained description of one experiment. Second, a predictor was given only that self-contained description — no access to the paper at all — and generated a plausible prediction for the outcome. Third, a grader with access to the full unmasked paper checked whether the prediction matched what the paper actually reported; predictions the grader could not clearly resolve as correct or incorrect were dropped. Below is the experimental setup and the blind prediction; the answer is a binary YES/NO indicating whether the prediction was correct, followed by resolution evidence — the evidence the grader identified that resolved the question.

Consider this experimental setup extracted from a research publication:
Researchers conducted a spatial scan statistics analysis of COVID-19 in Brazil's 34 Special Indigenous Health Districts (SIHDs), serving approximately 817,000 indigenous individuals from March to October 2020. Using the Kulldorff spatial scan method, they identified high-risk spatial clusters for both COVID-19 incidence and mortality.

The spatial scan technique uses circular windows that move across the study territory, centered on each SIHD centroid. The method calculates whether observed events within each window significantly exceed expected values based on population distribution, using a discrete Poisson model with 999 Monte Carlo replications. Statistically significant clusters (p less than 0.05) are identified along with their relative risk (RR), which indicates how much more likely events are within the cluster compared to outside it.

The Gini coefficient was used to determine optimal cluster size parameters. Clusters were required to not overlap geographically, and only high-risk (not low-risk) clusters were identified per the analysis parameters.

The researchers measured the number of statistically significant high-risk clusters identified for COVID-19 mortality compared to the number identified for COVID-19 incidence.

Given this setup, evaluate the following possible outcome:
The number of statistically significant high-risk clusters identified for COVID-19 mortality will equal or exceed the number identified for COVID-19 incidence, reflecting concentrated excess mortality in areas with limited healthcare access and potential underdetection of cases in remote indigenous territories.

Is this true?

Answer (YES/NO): NO